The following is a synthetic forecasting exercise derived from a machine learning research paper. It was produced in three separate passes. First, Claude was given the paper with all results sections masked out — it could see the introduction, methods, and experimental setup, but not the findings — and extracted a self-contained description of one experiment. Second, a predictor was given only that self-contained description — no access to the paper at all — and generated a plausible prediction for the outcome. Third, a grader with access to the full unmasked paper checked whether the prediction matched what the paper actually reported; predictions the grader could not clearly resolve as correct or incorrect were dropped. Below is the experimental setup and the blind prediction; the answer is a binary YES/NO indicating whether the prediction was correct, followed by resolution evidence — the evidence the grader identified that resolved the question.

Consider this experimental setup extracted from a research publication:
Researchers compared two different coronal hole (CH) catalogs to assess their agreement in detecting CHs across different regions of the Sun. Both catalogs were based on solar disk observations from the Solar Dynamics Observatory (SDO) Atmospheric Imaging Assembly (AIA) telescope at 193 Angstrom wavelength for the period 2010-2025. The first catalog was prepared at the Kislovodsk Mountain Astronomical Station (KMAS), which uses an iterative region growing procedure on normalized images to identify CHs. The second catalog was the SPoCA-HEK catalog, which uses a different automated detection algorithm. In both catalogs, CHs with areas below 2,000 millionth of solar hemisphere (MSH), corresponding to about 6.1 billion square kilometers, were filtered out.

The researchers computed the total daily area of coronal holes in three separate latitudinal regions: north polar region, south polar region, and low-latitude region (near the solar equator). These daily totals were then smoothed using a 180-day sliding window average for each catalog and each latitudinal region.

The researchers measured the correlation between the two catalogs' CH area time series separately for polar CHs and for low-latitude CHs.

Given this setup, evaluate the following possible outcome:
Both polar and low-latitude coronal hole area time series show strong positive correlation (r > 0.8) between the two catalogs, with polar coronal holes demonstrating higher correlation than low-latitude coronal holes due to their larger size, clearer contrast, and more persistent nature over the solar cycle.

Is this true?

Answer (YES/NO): NO